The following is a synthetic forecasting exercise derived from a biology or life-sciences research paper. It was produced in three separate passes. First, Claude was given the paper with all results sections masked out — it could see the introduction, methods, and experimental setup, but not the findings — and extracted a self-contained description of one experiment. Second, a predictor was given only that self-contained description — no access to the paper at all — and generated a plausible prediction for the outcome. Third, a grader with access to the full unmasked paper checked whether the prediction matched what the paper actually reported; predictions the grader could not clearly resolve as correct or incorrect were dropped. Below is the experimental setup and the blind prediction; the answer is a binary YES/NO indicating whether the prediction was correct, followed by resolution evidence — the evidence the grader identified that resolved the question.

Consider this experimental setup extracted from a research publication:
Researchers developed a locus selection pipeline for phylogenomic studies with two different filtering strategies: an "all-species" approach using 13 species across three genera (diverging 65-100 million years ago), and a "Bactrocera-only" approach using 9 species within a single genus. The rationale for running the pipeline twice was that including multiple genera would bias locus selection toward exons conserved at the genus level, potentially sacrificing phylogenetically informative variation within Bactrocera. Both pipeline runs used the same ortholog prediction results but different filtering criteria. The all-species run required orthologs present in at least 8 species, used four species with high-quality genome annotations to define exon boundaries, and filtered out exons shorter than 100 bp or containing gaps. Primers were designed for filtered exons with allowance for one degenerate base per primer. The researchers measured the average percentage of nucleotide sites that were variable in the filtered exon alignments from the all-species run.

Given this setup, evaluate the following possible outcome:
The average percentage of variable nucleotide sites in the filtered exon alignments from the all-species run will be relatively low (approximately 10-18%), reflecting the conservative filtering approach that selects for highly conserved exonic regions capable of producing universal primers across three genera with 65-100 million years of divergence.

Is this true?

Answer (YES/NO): NO